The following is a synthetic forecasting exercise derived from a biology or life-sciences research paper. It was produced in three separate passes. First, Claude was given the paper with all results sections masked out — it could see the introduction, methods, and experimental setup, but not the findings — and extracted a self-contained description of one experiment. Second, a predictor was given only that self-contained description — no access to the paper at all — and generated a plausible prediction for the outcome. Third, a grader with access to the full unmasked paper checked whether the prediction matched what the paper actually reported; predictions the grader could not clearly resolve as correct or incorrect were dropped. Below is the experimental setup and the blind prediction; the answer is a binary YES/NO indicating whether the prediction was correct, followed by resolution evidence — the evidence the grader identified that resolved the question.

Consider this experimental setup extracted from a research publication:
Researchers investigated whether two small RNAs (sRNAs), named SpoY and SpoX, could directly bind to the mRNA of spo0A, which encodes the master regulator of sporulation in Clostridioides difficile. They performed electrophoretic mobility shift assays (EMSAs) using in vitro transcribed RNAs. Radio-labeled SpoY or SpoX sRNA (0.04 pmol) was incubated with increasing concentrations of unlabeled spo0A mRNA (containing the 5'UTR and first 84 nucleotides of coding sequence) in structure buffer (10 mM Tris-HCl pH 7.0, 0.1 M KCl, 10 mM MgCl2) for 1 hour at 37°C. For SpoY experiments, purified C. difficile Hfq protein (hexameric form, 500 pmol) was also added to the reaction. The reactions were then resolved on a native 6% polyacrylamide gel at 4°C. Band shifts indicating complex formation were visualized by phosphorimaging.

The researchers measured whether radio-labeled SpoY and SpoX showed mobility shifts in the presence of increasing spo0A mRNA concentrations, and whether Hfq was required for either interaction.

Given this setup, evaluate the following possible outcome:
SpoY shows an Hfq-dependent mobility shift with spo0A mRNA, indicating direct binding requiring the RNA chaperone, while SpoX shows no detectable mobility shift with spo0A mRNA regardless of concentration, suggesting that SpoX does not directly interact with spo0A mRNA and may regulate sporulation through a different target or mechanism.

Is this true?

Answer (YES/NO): NO